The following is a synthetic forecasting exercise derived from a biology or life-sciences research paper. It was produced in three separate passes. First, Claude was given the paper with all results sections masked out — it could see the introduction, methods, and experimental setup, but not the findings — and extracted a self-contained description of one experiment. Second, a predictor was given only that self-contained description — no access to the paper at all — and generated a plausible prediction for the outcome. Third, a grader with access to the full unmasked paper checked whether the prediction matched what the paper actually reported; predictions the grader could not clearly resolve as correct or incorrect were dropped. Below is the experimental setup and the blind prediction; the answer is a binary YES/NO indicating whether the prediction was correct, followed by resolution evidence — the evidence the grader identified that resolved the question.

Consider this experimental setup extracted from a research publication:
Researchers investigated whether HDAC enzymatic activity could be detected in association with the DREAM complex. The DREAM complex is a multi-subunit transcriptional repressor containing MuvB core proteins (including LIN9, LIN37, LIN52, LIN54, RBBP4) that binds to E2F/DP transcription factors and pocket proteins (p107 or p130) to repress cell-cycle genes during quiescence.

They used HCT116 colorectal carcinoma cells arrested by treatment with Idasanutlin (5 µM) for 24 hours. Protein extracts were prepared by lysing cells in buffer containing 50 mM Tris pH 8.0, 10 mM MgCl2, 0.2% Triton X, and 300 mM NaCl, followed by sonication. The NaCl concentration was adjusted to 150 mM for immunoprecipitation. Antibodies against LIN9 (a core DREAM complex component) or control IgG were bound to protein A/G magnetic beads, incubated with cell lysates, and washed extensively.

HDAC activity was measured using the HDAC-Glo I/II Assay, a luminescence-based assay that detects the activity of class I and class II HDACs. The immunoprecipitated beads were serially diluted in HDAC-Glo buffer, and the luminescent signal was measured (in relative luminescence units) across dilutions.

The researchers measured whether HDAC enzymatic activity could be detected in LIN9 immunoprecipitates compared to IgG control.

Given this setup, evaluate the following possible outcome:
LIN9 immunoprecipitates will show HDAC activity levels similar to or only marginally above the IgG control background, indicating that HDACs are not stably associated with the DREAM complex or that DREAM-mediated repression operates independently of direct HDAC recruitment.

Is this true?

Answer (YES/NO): YES